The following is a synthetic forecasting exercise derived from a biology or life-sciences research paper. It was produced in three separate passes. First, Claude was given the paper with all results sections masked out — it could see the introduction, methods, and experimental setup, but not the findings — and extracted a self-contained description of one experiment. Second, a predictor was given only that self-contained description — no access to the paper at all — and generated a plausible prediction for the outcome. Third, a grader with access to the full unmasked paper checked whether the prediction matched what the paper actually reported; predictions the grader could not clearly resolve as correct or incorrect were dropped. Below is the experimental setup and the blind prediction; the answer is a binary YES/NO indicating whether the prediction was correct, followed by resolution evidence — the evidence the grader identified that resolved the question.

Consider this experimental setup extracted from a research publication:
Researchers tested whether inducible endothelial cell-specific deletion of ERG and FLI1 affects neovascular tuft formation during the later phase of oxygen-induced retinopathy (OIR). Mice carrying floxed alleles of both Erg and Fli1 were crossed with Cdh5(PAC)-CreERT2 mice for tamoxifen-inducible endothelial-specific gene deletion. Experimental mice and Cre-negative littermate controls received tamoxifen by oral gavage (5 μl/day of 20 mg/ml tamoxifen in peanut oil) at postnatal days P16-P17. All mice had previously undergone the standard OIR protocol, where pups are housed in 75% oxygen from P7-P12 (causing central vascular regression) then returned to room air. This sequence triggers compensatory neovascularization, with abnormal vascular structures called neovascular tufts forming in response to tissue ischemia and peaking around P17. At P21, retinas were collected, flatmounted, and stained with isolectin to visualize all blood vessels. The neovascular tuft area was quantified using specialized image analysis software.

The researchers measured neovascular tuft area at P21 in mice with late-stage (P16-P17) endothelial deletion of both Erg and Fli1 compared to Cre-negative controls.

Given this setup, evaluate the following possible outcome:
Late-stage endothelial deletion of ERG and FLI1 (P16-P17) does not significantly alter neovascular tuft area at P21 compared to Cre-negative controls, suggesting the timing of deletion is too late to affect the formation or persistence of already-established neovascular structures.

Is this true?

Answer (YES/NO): NO